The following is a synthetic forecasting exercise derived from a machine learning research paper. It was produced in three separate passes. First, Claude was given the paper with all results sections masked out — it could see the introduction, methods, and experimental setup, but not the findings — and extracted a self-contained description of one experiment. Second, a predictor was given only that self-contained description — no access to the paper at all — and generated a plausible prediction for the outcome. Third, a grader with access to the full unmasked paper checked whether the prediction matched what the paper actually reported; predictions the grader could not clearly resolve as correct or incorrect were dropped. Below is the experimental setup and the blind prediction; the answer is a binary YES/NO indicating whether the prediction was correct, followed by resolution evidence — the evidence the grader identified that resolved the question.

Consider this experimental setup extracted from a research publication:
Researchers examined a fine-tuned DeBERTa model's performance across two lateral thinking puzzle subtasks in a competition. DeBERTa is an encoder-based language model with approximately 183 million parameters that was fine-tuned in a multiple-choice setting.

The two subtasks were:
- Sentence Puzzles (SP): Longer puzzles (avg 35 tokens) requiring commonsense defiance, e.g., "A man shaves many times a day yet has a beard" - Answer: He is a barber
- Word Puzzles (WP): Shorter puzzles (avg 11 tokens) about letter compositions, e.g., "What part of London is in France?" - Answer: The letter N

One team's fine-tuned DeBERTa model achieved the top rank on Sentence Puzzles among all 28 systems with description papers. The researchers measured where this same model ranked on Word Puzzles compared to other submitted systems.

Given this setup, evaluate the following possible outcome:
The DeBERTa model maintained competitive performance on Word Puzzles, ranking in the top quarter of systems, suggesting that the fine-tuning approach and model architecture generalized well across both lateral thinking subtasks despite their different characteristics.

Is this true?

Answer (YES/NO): NO